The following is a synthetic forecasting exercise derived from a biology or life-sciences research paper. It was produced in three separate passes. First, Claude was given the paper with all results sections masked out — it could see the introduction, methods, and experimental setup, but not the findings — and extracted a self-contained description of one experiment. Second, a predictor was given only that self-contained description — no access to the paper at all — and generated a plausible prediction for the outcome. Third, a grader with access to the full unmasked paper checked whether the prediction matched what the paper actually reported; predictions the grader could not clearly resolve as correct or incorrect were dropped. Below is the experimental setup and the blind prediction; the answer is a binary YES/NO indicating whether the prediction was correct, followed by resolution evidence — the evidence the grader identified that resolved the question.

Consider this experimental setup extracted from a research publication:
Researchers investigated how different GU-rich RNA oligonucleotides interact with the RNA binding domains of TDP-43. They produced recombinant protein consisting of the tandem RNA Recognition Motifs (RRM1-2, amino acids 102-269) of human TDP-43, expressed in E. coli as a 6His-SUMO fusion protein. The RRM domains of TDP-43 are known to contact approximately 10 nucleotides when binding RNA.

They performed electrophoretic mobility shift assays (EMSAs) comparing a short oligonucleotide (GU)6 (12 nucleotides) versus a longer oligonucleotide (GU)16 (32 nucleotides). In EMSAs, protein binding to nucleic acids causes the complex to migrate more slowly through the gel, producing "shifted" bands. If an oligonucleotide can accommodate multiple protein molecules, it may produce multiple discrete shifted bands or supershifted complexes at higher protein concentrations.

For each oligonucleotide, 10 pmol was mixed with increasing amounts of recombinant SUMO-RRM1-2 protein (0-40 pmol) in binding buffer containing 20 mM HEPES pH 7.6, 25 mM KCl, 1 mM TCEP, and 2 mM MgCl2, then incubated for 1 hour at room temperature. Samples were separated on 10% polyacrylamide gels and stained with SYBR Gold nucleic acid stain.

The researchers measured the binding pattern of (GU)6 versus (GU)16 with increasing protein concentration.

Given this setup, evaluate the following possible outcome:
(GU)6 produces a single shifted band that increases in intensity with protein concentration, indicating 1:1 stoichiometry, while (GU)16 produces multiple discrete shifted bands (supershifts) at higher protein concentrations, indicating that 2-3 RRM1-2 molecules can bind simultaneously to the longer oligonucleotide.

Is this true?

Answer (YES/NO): NO